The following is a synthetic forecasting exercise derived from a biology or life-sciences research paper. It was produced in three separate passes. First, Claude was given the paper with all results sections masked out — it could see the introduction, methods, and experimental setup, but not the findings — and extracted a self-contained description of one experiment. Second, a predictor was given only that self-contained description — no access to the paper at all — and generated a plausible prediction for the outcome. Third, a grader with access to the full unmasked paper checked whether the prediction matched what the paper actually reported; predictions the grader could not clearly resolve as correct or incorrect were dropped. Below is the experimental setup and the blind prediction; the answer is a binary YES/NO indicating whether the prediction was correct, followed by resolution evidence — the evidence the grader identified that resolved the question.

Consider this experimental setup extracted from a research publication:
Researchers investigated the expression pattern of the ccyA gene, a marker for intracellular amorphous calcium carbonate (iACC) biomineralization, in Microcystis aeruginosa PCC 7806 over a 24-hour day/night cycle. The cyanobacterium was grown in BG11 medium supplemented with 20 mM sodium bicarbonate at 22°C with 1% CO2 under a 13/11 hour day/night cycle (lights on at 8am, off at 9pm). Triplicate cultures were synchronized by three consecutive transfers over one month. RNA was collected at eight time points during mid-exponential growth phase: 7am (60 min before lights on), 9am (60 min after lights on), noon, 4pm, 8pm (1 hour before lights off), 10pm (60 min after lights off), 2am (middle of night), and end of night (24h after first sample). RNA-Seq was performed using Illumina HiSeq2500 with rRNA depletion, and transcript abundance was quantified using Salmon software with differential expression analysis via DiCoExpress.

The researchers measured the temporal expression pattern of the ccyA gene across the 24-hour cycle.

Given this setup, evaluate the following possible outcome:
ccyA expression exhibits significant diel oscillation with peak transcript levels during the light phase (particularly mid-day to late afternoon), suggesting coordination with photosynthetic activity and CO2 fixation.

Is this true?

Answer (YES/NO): NO